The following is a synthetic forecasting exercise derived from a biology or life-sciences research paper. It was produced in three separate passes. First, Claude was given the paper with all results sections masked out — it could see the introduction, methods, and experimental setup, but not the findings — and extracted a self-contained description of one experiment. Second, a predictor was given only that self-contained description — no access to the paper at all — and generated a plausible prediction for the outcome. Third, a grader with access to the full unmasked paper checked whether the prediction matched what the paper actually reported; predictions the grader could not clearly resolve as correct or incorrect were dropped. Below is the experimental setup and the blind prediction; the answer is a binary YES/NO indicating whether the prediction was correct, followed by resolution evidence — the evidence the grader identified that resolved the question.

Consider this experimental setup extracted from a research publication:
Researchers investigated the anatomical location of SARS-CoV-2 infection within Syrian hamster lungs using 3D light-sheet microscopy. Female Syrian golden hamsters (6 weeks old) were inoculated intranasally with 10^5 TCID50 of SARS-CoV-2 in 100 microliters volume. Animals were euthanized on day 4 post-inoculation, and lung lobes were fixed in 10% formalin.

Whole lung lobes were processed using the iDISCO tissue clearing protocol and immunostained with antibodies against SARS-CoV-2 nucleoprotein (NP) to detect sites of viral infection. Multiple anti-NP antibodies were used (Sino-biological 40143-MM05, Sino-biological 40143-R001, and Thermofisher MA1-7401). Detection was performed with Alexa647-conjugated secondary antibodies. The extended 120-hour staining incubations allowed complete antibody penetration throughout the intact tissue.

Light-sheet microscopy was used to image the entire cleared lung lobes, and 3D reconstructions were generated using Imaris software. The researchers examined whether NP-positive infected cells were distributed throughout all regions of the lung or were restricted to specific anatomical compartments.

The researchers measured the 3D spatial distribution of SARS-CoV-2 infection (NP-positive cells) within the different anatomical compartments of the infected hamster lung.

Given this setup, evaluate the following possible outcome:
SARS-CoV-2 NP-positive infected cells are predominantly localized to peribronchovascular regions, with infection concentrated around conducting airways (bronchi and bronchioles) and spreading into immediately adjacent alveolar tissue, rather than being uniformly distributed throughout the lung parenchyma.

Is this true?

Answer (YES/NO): YES